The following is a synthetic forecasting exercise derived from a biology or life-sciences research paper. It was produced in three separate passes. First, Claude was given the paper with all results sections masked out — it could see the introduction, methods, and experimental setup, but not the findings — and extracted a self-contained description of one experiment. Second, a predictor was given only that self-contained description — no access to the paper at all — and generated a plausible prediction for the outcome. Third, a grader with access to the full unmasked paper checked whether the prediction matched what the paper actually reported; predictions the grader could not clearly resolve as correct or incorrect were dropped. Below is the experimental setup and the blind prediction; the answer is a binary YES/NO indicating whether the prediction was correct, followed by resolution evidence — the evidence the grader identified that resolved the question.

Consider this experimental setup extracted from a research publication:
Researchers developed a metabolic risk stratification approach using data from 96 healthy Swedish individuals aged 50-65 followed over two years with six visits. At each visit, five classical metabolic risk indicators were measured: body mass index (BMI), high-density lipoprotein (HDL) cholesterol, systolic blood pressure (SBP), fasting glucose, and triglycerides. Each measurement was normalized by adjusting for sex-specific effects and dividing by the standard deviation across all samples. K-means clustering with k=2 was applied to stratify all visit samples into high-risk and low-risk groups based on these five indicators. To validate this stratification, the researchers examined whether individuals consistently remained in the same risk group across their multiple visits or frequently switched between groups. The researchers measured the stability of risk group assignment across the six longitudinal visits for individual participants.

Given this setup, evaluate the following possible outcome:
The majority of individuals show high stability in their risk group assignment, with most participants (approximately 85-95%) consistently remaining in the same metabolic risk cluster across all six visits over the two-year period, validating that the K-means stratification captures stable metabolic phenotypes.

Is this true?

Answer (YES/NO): NO